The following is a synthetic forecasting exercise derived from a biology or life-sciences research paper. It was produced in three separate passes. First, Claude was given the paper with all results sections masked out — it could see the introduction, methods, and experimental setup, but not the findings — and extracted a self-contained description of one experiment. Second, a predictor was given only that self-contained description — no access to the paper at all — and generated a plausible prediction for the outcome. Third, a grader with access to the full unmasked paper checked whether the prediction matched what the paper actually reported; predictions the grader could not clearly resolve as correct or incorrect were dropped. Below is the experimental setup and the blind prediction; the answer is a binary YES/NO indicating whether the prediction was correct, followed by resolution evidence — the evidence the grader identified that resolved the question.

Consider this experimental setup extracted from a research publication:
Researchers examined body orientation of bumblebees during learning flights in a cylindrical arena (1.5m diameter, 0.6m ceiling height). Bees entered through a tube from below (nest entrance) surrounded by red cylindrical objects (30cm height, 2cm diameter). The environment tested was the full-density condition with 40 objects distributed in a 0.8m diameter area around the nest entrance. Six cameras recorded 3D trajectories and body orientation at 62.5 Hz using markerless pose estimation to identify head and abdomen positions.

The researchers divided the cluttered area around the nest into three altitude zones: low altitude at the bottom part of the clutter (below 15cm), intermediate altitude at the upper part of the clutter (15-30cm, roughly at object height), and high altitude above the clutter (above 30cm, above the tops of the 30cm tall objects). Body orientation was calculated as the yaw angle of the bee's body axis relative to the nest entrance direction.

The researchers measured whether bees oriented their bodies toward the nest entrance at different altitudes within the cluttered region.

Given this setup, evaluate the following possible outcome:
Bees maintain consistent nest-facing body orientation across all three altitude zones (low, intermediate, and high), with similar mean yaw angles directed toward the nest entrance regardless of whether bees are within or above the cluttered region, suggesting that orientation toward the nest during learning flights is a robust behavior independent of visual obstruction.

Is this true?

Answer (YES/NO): YES